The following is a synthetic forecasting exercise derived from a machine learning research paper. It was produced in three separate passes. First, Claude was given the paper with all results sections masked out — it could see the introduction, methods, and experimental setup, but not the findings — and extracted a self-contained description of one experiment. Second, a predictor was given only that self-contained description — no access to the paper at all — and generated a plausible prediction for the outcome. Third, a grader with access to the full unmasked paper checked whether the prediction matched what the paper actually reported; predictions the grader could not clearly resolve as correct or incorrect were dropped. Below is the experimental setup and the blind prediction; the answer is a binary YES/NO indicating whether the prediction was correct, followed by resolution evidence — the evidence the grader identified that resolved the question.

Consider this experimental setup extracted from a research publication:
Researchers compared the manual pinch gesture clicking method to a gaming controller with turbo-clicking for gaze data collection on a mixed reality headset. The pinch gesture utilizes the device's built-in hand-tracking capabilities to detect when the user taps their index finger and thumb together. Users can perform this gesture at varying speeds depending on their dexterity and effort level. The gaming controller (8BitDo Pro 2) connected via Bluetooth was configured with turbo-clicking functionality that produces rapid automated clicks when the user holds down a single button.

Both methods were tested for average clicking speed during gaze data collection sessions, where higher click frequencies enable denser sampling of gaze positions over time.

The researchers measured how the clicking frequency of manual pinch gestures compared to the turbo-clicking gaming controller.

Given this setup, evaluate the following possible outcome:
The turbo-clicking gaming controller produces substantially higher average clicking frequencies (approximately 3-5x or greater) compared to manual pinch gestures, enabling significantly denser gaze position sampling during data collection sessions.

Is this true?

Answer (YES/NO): NO